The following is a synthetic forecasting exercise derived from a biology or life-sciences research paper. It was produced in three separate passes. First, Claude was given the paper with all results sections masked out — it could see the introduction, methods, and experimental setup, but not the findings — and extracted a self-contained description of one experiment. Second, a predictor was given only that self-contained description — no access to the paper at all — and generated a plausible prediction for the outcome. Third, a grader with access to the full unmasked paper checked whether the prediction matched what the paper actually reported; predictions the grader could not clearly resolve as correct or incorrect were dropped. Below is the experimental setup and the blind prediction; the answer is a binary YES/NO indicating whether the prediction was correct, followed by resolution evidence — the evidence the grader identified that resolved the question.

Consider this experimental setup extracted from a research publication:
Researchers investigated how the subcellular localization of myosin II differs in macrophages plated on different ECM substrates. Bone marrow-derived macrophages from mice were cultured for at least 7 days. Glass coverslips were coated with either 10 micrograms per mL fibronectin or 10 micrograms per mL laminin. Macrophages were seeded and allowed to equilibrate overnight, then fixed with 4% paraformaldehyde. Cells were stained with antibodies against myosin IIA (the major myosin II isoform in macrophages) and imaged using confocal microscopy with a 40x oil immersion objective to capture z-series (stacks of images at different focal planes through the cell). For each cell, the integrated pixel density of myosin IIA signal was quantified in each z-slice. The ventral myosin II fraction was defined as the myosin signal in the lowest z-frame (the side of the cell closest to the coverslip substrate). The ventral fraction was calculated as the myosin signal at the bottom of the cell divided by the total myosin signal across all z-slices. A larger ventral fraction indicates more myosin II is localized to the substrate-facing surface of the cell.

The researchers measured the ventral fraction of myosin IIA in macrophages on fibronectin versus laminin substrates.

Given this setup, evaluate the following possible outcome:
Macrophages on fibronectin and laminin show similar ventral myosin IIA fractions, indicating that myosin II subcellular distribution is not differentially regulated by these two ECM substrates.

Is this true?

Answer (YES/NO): NO